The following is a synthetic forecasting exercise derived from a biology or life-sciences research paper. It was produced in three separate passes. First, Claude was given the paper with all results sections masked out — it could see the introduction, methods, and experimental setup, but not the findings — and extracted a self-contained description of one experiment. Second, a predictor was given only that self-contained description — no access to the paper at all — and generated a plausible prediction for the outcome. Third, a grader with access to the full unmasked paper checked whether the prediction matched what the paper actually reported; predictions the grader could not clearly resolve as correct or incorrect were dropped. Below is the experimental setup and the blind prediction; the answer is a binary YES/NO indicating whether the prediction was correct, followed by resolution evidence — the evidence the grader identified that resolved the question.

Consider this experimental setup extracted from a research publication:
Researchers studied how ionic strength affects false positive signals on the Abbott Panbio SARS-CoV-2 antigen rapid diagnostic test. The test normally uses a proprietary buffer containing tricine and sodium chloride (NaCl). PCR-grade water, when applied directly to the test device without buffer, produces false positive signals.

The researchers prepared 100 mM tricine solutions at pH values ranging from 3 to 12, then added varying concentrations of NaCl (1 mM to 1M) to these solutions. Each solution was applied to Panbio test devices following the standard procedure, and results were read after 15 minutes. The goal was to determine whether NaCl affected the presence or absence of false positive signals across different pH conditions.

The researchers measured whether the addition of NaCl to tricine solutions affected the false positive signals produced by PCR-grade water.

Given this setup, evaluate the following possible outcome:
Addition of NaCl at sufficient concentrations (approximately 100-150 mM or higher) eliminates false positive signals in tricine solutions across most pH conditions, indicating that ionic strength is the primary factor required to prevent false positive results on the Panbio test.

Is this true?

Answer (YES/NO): NO